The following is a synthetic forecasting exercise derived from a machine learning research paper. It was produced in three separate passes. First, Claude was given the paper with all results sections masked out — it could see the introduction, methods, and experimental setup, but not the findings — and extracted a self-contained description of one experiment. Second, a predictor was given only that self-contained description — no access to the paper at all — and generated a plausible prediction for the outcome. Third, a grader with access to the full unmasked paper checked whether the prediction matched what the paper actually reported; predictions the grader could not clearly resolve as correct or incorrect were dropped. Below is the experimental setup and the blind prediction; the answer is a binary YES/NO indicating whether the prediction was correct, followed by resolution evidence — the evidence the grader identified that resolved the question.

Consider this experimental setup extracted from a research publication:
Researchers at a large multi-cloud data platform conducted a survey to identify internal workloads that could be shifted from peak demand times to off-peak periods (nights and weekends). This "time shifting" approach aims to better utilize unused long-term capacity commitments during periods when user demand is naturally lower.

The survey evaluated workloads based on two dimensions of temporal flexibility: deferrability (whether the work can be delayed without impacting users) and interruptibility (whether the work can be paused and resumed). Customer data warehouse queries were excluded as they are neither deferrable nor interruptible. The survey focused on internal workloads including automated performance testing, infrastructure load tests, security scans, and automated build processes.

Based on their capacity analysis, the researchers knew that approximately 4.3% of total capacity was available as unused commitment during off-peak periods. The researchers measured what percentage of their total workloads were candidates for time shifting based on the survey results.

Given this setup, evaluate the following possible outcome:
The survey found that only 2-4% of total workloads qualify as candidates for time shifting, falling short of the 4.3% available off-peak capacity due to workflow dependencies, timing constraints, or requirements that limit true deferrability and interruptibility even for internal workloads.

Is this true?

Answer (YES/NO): NO